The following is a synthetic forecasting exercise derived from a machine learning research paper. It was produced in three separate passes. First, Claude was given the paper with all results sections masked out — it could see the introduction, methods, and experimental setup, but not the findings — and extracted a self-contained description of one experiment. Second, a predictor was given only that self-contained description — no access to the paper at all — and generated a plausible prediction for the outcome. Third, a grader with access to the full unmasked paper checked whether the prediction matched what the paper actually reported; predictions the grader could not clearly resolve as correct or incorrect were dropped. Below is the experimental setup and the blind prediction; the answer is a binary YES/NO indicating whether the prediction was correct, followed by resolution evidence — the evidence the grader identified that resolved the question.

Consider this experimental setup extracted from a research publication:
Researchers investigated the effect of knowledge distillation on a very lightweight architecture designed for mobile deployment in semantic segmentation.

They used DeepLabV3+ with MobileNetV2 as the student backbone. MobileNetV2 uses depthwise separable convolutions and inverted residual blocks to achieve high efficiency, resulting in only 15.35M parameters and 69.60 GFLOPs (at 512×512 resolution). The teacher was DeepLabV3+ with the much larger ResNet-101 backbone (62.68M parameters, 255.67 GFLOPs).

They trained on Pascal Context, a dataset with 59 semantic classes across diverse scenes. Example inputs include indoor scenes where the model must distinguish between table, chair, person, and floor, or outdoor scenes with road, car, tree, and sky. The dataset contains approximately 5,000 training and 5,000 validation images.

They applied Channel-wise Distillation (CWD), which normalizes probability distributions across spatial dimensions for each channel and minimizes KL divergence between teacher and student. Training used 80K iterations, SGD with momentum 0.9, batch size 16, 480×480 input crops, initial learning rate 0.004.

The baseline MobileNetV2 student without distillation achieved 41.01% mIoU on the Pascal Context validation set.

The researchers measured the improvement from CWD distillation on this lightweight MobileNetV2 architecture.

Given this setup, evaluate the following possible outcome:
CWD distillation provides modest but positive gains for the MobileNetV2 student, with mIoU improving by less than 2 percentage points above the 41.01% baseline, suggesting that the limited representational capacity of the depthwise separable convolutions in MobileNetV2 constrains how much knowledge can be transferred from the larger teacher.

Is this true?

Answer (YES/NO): NO